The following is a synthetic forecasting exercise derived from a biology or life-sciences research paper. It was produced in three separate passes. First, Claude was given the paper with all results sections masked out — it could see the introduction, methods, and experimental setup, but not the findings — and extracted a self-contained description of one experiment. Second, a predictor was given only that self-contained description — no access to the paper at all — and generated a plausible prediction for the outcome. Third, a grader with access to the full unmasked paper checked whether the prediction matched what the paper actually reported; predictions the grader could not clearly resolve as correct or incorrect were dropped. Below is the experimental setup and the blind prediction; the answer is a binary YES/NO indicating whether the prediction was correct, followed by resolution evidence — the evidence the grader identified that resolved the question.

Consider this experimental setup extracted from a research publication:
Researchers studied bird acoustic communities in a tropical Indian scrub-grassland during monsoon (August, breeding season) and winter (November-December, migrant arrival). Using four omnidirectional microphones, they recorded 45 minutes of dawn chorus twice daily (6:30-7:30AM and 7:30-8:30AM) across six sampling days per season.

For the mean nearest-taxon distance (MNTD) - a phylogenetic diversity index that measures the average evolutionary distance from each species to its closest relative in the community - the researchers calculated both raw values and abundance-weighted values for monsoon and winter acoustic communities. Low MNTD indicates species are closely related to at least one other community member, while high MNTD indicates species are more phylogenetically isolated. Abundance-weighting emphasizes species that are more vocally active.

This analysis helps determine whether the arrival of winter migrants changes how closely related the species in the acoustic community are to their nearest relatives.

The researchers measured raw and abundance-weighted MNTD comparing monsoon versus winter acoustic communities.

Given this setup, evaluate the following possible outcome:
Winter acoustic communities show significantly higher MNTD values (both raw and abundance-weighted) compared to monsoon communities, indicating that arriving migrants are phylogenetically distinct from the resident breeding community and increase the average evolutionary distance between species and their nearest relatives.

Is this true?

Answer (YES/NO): NO